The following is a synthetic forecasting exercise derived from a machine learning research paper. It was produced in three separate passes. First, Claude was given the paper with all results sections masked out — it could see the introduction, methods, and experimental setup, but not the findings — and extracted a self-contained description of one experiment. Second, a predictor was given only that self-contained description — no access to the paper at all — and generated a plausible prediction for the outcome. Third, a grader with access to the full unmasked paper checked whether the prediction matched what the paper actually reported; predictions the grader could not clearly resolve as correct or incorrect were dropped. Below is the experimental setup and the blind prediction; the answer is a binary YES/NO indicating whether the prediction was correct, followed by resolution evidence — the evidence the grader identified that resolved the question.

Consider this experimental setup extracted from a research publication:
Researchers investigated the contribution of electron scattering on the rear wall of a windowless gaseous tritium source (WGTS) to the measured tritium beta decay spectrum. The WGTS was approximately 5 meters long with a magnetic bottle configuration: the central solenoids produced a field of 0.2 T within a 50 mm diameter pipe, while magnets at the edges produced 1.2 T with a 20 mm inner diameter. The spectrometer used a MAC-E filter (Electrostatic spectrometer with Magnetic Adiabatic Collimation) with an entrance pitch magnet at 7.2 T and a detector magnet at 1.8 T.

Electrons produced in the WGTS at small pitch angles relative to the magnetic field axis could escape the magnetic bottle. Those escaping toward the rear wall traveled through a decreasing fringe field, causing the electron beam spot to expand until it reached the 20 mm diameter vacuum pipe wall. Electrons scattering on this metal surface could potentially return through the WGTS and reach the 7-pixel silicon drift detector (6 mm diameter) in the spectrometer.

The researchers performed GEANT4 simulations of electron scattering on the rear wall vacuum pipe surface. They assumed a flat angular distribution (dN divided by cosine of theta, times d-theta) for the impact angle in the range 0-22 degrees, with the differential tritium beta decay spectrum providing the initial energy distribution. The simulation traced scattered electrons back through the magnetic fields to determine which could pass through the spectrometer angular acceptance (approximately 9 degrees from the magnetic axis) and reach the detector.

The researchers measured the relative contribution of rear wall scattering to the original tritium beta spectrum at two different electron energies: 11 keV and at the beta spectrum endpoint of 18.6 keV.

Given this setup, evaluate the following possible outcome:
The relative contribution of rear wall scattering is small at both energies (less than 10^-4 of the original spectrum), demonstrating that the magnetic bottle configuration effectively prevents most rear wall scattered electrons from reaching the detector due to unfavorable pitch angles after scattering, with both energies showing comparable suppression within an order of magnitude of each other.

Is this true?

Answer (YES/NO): NO